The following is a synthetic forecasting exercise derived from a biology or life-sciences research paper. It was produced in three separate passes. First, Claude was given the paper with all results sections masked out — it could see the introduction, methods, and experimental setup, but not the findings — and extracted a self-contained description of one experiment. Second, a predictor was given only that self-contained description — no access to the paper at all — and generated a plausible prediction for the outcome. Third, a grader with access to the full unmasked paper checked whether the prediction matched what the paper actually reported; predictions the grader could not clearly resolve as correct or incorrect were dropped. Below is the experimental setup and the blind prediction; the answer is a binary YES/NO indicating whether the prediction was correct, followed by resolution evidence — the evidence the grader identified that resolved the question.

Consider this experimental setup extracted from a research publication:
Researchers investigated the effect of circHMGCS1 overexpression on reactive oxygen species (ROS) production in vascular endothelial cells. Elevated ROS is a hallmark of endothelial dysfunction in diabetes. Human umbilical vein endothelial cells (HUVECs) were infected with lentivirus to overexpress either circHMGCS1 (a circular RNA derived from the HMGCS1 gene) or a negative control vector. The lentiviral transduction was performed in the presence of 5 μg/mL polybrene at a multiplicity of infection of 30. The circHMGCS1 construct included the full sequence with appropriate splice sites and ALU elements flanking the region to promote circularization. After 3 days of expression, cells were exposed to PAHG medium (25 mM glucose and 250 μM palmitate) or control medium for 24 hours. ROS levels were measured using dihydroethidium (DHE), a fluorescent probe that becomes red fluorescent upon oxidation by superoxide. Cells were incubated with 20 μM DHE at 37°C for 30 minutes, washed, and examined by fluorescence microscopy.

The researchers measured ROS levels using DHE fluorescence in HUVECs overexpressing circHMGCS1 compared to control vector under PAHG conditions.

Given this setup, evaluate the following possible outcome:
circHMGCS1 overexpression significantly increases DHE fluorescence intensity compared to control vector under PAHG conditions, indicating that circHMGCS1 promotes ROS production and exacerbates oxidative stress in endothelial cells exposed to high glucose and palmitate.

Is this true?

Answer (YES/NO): YES